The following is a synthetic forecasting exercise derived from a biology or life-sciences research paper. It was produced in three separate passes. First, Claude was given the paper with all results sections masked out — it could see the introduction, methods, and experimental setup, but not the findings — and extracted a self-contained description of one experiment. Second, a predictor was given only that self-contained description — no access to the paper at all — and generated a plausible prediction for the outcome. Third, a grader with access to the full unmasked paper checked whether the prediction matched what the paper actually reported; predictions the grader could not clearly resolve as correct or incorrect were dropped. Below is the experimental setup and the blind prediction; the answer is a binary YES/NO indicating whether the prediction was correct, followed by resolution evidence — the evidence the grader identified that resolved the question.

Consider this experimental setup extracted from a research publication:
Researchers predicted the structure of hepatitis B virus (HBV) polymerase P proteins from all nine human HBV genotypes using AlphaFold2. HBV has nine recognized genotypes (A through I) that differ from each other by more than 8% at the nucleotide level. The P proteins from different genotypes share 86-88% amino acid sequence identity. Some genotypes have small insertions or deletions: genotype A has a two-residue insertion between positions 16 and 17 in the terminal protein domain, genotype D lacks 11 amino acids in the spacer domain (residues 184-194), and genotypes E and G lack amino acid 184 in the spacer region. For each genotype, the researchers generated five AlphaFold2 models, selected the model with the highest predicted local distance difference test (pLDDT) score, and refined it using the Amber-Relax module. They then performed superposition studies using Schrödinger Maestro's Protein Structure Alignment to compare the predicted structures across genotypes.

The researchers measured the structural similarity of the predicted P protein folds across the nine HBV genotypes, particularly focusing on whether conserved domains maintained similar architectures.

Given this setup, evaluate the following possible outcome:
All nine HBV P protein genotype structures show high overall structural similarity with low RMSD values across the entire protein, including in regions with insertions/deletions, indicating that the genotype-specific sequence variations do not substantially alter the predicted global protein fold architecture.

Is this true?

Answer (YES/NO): NO